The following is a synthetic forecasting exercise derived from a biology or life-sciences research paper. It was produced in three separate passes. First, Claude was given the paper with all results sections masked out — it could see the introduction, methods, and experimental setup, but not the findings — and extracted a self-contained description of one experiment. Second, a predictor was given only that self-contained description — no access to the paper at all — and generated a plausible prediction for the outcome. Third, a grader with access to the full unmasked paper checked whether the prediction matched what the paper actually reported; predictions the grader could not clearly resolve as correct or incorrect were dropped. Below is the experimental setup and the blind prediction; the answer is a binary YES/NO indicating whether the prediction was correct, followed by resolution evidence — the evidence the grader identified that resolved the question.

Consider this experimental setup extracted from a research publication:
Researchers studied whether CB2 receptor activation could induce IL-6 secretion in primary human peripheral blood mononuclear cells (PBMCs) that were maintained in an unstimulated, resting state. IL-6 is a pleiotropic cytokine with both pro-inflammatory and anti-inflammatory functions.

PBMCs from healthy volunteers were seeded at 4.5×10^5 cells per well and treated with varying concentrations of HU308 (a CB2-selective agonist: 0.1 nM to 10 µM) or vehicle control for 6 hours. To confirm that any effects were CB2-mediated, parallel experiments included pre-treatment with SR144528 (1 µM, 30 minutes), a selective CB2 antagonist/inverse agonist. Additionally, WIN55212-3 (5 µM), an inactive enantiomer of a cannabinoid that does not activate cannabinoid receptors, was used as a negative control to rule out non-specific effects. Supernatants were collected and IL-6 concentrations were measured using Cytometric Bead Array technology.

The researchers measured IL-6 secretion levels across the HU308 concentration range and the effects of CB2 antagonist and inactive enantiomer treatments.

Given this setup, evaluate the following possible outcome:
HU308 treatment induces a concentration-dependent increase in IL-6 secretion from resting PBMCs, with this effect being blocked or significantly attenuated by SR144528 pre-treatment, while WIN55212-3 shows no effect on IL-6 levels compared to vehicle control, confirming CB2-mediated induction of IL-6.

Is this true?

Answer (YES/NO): NO